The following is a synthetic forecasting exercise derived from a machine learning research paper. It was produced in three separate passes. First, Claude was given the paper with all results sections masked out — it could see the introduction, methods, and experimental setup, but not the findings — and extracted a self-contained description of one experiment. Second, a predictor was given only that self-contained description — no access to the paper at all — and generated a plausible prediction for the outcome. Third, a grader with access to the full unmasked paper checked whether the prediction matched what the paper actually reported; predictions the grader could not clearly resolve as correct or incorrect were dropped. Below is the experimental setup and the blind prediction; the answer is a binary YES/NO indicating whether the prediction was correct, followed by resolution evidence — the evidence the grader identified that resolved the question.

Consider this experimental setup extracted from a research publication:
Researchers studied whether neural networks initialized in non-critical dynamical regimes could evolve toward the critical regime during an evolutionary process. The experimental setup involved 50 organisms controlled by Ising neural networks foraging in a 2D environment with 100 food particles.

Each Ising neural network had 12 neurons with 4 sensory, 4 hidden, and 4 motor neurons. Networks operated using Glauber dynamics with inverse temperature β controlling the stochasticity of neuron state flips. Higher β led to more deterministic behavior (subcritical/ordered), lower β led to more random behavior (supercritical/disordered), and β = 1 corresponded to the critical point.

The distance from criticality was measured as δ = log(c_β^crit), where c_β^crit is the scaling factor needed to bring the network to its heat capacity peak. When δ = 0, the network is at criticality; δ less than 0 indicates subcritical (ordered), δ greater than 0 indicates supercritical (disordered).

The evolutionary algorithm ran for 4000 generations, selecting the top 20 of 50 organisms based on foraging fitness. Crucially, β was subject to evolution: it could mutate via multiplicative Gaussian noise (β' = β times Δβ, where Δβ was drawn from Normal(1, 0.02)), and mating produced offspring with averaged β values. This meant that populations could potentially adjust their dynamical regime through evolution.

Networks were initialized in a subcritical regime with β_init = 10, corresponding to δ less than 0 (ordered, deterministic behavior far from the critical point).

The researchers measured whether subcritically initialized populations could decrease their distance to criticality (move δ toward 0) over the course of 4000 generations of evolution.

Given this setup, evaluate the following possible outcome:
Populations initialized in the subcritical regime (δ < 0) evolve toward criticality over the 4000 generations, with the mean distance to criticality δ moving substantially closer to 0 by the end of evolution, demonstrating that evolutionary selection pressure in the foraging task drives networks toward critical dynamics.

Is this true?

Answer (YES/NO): NO